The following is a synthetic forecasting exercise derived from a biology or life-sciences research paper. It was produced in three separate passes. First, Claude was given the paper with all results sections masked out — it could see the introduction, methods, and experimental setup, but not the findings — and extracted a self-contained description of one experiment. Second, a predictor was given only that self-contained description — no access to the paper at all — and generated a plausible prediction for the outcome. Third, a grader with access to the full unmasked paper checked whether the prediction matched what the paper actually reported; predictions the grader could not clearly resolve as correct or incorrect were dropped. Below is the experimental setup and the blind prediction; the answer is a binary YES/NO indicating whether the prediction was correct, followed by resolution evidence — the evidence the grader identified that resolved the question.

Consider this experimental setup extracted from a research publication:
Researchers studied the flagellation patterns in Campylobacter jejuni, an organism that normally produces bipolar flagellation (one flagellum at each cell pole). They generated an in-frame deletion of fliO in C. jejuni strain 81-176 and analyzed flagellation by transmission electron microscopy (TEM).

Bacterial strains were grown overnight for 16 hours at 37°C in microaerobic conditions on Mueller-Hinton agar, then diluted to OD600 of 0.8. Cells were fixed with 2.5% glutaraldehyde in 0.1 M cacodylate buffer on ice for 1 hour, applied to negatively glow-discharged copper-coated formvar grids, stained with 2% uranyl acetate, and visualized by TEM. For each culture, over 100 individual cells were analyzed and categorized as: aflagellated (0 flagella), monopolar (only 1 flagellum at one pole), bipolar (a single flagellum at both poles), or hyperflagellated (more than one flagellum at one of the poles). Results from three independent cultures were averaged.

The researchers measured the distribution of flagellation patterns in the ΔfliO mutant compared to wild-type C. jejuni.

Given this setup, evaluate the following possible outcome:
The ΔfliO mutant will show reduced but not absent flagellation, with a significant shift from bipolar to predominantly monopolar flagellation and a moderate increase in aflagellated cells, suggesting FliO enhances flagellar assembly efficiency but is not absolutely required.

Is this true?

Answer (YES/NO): NO